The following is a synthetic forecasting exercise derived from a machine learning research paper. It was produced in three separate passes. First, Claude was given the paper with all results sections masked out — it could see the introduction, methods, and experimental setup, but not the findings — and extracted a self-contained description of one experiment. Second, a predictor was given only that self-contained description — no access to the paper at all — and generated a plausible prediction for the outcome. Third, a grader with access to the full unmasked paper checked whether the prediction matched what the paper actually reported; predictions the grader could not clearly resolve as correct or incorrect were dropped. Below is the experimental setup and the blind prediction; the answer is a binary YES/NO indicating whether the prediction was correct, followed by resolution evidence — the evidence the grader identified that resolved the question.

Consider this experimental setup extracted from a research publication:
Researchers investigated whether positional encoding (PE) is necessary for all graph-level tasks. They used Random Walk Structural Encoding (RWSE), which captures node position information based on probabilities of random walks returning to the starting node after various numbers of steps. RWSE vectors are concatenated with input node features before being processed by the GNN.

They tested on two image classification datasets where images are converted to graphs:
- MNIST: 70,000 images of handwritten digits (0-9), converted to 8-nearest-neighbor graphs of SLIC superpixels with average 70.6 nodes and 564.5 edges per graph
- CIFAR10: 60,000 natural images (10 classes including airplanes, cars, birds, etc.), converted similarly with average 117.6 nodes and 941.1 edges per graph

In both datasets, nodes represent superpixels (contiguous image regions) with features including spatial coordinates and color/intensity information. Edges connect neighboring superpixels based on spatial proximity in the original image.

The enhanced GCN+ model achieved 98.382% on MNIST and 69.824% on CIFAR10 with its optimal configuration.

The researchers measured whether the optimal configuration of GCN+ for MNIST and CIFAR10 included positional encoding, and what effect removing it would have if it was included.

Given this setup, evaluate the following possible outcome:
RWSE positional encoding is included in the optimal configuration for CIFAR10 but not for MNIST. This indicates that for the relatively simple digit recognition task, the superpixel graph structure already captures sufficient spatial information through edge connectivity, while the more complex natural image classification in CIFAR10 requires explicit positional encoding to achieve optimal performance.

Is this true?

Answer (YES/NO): NO